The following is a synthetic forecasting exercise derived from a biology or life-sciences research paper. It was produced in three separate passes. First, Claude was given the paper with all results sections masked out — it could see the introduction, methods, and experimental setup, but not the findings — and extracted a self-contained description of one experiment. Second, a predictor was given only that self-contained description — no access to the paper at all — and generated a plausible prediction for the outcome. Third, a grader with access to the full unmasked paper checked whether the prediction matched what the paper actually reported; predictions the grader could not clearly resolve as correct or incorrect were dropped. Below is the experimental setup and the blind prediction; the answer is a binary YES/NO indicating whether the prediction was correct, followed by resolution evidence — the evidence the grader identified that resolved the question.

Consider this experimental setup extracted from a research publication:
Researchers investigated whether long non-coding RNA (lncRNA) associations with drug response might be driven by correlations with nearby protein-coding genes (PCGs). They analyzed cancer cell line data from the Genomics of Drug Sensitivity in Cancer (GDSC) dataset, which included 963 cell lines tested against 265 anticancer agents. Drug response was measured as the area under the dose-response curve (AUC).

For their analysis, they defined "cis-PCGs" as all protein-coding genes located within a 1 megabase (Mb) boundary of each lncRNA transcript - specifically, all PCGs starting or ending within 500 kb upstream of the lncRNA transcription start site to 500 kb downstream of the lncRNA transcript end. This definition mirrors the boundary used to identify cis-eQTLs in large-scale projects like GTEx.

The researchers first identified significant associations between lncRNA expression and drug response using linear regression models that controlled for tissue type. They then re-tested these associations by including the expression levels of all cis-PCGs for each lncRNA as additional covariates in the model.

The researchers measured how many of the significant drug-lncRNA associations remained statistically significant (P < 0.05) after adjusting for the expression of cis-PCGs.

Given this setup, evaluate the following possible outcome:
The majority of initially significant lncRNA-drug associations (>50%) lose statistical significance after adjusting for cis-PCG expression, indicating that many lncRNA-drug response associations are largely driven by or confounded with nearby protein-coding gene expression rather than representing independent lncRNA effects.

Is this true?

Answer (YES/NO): NO